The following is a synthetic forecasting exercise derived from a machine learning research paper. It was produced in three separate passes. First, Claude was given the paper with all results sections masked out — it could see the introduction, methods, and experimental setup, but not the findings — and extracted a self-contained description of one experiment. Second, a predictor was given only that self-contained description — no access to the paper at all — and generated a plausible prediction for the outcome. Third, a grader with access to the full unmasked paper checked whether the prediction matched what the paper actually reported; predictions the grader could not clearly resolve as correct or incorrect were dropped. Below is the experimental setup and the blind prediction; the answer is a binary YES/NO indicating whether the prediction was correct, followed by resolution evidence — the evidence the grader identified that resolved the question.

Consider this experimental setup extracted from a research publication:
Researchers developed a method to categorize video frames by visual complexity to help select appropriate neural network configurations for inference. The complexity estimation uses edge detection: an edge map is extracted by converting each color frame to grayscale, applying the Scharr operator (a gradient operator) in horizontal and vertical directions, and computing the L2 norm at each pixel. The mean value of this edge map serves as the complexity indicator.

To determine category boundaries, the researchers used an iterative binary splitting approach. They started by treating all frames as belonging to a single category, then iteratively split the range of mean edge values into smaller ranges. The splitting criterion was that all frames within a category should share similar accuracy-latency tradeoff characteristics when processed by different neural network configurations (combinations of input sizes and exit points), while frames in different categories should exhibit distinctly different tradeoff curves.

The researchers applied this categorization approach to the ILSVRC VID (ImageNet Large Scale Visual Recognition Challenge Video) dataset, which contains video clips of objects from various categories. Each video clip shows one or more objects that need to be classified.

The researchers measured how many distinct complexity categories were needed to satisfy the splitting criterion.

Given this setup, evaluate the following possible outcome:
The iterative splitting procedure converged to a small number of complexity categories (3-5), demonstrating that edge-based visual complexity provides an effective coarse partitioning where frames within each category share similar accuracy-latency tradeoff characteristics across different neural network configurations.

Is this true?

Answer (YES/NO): NO